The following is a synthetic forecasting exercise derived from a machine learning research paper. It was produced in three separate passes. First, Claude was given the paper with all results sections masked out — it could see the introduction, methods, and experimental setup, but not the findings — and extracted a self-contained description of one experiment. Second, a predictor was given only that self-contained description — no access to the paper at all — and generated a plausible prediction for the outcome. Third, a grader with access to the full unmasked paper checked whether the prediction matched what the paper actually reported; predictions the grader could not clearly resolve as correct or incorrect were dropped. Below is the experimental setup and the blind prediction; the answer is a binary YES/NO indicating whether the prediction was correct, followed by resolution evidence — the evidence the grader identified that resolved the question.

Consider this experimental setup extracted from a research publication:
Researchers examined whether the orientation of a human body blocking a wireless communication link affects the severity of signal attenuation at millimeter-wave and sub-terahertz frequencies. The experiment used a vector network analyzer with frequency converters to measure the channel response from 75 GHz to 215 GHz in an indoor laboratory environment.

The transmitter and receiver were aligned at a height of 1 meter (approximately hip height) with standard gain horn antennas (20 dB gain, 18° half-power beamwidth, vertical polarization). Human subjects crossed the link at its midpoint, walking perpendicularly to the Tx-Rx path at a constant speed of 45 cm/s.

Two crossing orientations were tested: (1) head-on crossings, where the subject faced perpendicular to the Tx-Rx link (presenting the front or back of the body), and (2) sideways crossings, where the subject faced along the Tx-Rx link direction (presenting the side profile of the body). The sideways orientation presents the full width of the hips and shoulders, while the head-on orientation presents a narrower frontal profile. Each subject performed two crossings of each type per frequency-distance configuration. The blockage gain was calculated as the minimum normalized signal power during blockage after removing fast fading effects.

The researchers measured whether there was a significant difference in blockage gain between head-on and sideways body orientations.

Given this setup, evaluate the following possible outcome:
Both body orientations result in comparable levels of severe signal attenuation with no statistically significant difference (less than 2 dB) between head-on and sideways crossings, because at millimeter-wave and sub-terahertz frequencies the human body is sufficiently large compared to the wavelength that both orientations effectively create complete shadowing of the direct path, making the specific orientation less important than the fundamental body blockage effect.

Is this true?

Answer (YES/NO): NO